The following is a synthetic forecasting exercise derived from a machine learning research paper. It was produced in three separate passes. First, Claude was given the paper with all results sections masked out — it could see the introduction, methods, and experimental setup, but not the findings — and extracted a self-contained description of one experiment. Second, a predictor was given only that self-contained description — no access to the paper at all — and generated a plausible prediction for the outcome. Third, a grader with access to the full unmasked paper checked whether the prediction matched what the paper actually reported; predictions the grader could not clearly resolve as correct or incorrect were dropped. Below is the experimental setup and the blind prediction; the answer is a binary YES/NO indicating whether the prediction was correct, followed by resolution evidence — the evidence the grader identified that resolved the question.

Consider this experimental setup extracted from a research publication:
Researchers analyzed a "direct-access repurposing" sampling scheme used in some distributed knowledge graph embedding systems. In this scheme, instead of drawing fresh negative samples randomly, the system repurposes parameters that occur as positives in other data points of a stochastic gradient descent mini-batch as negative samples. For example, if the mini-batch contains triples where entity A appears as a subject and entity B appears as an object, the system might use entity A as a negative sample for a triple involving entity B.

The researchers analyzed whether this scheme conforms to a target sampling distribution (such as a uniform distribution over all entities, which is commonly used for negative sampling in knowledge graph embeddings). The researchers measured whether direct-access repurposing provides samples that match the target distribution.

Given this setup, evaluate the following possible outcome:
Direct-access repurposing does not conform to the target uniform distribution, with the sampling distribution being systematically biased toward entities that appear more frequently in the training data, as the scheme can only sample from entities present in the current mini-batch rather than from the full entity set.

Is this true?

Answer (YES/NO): YES